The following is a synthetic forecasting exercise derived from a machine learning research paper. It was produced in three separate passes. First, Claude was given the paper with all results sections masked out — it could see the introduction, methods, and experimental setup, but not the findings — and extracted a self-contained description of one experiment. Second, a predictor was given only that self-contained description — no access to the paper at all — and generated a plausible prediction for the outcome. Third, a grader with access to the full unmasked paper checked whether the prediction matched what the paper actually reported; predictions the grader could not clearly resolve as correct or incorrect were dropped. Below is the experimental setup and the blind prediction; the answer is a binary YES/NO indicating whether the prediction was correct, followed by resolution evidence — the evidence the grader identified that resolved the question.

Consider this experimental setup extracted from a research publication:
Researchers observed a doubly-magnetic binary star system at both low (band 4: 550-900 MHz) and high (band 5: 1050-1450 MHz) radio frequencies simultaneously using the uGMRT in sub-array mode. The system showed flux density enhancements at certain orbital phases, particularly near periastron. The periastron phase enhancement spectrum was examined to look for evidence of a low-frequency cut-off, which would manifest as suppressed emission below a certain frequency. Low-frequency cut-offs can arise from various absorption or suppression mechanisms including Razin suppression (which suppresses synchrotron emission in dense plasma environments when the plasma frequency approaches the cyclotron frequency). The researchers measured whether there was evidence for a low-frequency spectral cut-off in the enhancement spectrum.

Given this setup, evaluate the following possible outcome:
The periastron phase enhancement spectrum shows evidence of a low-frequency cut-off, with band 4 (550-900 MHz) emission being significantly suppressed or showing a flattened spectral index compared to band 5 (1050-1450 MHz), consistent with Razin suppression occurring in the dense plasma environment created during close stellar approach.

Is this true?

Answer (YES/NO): YES